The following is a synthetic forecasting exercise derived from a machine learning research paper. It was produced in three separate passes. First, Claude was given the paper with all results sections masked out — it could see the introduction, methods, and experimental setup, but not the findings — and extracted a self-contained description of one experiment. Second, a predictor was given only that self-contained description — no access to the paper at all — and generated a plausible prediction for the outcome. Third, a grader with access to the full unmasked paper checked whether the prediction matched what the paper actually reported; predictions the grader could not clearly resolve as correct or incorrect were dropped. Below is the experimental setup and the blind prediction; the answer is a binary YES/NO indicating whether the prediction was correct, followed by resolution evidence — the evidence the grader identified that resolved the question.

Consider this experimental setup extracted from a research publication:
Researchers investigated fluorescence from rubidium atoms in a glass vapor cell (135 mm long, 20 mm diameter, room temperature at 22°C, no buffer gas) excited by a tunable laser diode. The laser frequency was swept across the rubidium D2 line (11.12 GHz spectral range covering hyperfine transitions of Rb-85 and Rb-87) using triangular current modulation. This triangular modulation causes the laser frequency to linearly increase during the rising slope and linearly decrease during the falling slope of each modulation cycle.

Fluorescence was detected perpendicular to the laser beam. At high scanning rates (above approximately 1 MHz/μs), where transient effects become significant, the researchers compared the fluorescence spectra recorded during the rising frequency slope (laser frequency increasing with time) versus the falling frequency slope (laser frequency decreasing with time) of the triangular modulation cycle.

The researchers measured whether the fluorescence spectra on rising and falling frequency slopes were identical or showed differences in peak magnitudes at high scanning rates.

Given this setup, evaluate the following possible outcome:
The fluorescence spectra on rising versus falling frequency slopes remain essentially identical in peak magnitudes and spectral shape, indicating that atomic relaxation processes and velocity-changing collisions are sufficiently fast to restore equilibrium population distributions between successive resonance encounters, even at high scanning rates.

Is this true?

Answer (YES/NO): NO